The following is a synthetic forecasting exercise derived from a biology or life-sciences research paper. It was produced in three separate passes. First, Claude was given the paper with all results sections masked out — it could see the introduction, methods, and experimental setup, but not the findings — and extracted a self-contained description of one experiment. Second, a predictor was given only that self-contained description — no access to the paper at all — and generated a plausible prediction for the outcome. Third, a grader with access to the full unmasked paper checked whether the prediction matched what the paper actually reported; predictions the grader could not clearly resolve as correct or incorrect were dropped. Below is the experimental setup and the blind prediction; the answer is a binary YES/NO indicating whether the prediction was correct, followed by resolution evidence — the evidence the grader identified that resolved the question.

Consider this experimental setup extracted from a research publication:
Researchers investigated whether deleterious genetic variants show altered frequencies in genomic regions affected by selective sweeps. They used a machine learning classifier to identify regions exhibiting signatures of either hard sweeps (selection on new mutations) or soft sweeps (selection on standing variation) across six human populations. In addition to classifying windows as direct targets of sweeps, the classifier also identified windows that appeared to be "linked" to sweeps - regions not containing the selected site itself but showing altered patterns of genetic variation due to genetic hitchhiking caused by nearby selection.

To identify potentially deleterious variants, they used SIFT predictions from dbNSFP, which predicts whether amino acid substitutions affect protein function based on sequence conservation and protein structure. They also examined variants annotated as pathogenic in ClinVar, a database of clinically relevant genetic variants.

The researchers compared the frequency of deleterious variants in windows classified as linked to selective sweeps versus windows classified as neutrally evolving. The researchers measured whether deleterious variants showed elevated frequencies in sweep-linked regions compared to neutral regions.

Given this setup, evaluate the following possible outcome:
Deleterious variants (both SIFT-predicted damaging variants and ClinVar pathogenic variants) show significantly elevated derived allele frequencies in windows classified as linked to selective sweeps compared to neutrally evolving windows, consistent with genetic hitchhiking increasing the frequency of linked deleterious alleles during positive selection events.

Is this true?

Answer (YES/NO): NO